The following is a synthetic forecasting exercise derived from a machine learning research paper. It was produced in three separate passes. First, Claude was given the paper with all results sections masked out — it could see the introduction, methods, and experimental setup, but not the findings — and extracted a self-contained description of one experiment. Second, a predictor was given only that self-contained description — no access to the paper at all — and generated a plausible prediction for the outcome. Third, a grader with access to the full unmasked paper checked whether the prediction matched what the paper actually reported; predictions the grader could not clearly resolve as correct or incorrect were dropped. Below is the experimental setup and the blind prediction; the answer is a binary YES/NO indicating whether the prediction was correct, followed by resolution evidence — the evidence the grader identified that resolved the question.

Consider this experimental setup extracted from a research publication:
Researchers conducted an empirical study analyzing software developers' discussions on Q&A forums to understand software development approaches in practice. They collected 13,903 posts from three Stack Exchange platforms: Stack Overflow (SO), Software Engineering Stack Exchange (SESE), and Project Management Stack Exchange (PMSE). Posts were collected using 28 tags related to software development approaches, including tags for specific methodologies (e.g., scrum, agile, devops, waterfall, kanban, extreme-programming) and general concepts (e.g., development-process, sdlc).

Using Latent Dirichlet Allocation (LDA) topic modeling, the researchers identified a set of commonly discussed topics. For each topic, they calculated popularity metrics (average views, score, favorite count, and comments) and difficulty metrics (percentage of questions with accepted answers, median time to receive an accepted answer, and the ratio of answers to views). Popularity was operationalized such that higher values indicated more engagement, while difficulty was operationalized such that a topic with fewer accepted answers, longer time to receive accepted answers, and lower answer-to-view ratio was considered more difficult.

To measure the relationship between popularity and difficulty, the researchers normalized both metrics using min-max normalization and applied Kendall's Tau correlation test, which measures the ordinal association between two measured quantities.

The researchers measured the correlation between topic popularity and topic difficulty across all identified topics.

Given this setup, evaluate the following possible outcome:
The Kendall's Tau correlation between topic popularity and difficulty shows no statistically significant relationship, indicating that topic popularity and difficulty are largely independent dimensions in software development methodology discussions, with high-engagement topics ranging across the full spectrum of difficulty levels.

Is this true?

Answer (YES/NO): NO